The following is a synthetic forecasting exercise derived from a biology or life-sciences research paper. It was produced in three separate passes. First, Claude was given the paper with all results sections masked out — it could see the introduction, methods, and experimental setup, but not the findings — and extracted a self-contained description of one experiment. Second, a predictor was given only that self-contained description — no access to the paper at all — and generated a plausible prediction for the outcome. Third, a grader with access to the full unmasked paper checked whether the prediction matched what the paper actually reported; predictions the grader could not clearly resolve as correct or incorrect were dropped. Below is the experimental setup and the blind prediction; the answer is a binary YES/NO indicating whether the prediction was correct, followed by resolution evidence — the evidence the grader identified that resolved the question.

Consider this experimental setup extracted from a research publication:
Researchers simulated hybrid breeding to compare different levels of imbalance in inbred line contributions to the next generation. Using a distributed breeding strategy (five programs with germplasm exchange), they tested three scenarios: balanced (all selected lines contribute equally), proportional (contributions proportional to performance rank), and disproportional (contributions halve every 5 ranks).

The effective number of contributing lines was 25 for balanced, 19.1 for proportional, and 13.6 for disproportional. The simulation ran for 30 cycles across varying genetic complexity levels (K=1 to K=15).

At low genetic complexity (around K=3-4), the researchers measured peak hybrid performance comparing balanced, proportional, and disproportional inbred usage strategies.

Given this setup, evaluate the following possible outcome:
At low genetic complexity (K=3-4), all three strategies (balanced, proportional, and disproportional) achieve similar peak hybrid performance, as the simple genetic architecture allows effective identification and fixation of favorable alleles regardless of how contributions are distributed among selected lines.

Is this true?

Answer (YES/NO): NO